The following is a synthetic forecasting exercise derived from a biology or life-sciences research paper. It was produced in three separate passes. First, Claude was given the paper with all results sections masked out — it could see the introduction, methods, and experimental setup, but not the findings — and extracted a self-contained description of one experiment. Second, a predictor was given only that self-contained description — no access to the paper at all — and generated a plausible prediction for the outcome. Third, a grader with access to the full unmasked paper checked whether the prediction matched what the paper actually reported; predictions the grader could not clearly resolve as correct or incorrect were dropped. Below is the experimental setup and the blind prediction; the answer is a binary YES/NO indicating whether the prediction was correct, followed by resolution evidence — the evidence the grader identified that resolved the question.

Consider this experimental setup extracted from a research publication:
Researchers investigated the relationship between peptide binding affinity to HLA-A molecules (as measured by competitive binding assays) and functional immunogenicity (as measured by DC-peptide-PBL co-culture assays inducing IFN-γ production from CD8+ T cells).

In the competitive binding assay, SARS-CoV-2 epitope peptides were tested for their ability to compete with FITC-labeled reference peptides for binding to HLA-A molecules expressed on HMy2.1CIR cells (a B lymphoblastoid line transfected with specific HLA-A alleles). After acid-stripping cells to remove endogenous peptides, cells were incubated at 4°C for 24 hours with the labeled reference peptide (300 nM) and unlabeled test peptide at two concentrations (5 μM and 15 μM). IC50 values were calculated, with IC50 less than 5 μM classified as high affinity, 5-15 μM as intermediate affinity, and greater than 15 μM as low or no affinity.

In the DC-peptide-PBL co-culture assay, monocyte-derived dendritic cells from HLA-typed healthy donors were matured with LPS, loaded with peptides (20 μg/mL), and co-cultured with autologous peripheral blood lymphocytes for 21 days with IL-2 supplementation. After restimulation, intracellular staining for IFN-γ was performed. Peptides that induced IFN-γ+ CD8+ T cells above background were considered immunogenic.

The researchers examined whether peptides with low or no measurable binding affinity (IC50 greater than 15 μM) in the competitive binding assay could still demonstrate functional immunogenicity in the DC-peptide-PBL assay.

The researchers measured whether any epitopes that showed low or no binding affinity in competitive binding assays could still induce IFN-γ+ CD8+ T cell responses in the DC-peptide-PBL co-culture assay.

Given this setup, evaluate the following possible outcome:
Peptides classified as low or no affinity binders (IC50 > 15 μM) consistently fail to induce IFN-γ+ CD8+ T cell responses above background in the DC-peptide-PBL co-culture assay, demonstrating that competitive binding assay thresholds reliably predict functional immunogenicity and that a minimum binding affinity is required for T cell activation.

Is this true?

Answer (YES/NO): NO